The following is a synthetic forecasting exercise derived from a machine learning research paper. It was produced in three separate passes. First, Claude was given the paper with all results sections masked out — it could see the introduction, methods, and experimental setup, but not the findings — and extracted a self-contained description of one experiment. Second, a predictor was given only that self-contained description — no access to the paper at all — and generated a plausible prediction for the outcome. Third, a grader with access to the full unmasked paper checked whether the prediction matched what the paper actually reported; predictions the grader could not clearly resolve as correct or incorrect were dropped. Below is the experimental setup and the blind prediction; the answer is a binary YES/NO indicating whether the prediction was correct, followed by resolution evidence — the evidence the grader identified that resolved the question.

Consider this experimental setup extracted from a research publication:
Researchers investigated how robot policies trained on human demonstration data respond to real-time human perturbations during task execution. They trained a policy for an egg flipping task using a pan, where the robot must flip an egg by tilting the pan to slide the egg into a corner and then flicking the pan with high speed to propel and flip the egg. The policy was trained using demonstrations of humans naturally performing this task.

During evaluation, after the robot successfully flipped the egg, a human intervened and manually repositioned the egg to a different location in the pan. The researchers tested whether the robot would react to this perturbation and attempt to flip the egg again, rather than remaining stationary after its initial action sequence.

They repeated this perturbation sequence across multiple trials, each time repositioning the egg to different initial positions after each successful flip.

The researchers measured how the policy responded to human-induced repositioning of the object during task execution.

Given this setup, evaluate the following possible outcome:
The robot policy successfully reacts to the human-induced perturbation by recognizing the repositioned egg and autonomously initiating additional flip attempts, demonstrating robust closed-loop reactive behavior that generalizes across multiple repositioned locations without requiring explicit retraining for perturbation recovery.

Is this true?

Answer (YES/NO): YES